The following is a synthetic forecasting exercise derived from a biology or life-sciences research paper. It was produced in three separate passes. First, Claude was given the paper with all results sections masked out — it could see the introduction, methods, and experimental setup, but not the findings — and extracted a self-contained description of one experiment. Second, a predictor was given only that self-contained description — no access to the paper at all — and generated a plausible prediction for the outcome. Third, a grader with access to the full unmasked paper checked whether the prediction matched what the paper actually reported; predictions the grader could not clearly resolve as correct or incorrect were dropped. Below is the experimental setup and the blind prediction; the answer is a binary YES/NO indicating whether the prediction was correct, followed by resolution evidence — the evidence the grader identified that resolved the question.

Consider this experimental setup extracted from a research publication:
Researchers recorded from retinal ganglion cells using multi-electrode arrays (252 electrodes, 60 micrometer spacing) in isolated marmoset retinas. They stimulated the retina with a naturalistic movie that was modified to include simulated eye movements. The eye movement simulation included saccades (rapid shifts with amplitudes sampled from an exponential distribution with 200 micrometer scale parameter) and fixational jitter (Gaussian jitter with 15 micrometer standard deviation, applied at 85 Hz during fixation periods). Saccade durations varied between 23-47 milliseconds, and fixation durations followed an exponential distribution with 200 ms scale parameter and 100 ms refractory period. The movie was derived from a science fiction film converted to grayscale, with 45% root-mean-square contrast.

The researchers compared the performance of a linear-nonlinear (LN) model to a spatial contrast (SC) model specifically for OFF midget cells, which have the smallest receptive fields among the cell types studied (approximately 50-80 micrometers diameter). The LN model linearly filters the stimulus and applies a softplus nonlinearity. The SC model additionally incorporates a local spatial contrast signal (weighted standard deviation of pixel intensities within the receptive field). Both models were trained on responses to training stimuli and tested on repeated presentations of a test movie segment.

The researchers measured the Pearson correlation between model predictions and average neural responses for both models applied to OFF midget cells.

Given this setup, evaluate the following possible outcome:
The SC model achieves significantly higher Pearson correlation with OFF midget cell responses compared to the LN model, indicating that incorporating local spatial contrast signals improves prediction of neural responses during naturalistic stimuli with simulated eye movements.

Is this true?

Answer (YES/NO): NO